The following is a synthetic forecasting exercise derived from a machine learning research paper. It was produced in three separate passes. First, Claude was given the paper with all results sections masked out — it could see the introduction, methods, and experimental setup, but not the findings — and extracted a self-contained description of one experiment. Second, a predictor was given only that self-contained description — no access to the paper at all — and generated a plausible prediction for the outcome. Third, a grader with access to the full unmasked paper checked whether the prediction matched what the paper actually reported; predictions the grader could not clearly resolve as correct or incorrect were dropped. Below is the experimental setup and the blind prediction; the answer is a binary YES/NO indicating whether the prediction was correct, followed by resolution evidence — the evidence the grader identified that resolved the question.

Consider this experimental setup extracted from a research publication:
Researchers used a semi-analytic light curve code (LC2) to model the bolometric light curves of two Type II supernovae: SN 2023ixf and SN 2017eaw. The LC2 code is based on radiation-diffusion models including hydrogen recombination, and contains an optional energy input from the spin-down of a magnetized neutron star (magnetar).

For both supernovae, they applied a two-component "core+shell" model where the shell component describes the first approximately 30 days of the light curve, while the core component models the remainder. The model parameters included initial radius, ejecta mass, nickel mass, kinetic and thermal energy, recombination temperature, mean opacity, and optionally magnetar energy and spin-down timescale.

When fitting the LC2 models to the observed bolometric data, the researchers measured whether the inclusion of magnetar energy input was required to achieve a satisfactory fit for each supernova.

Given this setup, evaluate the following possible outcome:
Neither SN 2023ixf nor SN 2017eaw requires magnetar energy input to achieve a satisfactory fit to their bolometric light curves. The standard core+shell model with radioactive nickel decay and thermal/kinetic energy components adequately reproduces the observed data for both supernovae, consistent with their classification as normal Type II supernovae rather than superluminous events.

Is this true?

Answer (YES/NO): NO